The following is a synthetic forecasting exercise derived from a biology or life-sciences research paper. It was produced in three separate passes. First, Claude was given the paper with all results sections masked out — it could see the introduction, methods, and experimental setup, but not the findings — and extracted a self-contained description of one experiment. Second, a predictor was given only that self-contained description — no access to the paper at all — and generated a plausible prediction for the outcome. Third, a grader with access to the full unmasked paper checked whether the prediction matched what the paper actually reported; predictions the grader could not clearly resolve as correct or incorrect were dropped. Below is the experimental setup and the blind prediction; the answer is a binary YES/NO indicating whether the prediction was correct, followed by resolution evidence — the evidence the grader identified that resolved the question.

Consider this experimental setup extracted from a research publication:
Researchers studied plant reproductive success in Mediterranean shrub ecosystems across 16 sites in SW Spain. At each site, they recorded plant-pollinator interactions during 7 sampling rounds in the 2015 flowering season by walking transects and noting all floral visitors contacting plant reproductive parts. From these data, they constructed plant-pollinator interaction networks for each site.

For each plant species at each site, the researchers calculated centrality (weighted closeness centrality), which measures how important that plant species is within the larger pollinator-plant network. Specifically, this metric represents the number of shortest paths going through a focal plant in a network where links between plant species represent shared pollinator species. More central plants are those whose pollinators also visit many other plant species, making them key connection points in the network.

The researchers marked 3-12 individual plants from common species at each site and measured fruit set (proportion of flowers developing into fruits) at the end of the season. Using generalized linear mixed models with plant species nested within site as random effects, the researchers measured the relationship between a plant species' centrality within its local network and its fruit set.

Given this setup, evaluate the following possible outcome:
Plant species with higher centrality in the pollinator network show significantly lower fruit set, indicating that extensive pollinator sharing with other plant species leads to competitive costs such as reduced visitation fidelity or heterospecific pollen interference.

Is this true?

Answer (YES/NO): NO